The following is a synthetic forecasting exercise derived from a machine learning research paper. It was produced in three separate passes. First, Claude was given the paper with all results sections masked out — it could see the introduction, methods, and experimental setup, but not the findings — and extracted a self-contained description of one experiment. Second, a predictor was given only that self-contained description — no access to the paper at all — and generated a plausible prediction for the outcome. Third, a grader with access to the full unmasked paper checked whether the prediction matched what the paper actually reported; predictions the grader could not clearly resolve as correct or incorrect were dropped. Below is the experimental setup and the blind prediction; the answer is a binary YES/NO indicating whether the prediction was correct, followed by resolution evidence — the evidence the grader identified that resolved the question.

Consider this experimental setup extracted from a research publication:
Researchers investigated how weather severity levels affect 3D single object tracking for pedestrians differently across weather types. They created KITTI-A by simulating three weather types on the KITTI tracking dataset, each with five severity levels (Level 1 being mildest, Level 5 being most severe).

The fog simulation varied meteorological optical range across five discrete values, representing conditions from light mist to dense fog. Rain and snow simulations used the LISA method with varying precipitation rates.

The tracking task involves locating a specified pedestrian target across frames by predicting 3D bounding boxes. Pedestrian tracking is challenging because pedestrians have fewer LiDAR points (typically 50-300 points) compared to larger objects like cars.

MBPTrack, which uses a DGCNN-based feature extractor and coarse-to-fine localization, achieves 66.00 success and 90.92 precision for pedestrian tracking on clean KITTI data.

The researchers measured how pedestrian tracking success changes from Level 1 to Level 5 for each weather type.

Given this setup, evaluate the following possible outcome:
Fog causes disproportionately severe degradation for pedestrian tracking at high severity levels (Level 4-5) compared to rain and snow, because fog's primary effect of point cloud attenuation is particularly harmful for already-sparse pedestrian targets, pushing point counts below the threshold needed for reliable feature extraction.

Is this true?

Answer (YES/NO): YES